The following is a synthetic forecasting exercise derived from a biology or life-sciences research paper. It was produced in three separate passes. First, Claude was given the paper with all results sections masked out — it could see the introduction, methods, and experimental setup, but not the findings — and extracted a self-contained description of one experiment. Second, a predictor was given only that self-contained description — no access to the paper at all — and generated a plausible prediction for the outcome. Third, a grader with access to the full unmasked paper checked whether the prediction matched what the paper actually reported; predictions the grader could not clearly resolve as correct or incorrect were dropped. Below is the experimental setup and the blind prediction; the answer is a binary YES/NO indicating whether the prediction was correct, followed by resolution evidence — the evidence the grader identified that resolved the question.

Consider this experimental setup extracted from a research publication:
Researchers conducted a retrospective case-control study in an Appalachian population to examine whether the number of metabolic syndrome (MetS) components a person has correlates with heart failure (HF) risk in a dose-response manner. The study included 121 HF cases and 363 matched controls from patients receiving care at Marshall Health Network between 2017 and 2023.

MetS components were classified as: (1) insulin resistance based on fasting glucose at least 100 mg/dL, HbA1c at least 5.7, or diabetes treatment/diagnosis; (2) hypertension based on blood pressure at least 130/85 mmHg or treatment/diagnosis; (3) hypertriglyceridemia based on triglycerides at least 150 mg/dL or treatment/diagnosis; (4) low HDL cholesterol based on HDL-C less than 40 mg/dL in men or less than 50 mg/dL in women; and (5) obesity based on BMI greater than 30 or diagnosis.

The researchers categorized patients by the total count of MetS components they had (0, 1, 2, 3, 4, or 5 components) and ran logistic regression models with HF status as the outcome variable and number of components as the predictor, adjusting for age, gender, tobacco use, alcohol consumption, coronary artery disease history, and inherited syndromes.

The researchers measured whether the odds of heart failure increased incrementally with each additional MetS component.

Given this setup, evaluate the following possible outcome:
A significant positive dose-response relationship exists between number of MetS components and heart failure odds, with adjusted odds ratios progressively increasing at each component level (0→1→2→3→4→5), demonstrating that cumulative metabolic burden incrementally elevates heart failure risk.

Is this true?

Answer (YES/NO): NO